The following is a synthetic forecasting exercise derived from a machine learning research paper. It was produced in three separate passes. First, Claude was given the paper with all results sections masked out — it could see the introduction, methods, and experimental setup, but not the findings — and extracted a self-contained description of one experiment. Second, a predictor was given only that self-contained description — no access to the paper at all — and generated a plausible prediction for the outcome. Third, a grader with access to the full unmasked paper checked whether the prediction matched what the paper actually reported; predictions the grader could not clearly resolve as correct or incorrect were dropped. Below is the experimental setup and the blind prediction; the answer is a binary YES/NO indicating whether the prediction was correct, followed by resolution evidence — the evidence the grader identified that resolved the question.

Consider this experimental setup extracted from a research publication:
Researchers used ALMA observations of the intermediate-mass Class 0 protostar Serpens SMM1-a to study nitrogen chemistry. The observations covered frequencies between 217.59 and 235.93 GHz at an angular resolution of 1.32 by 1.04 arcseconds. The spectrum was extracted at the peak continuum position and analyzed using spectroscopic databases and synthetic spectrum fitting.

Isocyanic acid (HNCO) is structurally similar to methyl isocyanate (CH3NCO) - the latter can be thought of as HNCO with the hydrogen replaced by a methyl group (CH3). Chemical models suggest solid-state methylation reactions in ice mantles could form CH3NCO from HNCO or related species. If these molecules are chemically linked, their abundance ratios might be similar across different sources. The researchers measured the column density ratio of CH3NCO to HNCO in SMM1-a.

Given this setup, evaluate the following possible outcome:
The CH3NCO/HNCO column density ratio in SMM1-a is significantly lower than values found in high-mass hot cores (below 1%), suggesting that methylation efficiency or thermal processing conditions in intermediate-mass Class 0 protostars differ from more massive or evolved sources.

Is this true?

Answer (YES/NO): NO